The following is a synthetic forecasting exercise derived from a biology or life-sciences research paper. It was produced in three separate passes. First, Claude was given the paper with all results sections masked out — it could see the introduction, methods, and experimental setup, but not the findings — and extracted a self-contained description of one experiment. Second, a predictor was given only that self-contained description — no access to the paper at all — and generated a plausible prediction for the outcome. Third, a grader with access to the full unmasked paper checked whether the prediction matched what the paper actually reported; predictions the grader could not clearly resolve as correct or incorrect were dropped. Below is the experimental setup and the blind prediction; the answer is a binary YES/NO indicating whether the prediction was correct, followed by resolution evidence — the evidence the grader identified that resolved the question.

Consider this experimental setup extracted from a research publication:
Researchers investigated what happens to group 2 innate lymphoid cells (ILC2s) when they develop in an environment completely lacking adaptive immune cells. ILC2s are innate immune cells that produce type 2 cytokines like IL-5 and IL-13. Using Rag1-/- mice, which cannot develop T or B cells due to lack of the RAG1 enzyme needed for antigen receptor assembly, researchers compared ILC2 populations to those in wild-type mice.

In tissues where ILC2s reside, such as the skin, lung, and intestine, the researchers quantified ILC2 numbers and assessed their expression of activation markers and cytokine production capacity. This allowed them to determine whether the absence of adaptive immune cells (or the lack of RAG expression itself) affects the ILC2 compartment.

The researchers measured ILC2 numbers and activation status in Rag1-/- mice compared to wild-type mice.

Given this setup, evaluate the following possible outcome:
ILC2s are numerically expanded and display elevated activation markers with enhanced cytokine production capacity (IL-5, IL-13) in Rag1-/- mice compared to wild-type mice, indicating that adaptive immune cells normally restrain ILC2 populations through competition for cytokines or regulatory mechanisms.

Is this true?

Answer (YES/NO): NO